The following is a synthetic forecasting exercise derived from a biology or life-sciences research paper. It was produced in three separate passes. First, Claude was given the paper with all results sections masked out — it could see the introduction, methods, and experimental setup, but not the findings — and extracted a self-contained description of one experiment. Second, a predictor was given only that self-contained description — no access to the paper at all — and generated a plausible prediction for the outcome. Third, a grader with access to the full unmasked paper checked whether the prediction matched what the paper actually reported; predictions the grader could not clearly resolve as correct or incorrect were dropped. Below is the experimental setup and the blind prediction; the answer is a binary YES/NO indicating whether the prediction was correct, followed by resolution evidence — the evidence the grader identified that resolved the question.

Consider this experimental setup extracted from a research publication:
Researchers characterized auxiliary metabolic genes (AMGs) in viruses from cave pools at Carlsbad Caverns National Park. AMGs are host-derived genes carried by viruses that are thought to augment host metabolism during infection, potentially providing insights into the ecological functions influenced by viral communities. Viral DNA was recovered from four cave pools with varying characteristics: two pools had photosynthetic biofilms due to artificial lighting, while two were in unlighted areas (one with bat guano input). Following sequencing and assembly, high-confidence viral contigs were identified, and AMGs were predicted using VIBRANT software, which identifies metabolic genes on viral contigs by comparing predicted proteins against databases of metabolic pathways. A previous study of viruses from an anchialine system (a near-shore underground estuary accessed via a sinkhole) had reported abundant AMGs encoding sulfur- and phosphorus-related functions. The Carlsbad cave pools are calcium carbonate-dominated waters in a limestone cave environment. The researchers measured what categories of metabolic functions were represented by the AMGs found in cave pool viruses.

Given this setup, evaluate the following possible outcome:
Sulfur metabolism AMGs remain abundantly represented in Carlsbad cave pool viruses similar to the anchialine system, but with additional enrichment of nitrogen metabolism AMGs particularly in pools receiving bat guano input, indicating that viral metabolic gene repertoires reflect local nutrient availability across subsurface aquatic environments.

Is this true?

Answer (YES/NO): NO